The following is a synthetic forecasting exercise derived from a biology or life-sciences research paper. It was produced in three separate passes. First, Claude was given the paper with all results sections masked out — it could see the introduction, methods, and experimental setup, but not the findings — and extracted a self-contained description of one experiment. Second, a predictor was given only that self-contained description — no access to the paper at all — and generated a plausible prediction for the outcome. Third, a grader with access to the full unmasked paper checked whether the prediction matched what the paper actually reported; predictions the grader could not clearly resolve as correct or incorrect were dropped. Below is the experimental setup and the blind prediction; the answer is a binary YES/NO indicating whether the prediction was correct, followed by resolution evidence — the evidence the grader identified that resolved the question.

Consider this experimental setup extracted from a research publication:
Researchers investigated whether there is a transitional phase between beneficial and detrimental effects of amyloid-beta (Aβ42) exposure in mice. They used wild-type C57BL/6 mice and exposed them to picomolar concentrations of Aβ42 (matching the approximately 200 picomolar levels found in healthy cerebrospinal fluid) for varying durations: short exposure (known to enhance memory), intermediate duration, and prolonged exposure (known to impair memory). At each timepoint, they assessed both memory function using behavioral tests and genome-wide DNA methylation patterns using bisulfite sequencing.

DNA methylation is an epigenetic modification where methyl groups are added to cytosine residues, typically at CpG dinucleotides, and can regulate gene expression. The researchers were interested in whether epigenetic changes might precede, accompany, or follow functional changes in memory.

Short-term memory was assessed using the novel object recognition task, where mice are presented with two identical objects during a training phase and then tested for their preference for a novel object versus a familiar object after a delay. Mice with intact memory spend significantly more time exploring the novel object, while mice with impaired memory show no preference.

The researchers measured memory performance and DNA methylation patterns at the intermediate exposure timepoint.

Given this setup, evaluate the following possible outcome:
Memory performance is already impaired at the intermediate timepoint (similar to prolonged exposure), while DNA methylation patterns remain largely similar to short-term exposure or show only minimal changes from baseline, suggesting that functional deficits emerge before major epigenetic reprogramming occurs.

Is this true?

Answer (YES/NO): NO